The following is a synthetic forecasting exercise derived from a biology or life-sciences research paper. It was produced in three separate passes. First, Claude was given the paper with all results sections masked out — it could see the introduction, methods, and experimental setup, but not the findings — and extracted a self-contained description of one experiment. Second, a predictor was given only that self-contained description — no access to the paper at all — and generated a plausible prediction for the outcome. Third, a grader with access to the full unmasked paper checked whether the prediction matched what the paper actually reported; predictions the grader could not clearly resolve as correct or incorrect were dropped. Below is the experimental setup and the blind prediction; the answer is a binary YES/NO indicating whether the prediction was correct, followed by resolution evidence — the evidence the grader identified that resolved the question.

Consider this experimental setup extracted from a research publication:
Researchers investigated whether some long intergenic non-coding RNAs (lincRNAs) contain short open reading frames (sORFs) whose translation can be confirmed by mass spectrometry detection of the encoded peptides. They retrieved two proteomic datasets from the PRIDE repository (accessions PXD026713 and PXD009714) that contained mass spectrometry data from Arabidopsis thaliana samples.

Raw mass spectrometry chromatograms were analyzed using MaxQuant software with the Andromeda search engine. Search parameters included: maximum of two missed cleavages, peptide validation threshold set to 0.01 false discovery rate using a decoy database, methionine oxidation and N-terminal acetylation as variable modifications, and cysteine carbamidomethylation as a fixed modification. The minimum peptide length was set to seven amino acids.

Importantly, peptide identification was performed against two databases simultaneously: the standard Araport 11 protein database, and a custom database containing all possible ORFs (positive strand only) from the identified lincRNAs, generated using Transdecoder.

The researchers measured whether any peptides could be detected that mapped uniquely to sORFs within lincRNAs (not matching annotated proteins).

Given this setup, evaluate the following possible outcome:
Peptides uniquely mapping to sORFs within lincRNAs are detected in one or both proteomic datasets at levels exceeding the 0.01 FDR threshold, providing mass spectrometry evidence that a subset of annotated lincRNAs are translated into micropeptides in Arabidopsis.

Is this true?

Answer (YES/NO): YES